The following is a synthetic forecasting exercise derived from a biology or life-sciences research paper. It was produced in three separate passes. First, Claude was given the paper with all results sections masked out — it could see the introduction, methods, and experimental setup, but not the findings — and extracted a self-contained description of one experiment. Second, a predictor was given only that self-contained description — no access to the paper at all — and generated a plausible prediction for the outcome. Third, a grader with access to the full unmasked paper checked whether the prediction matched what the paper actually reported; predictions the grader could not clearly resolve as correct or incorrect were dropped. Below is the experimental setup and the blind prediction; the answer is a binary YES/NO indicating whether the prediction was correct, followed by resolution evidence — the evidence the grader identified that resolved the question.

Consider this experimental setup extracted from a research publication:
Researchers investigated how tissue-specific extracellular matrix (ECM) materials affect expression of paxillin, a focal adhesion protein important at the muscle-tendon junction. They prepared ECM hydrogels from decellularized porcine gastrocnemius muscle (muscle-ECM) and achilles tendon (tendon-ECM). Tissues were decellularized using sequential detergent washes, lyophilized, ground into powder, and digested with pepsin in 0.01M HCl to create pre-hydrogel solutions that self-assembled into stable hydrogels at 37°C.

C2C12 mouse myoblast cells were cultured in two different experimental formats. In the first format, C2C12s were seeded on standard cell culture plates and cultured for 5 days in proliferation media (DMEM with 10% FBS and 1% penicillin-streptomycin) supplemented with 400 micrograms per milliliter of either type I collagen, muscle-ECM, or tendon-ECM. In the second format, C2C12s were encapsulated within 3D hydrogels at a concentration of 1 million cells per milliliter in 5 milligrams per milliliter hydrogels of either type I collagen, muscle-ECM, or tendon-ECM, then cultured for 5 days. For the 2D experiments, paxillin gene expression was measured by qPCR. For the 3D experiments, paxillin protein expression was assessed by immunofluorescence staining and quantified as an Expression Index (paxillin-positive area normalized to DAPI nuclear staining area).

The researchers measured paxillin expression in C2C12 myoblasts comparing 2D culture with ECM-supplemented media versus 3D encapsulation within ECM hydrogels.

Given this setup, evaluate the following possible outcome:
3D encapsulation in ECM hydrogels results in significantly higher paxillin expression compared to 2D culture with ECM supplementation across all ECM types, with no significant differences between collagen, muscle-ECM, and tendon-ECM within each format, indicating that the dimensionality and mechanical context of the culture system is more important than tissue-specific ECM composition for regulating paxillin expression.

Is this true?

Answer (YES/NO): NO